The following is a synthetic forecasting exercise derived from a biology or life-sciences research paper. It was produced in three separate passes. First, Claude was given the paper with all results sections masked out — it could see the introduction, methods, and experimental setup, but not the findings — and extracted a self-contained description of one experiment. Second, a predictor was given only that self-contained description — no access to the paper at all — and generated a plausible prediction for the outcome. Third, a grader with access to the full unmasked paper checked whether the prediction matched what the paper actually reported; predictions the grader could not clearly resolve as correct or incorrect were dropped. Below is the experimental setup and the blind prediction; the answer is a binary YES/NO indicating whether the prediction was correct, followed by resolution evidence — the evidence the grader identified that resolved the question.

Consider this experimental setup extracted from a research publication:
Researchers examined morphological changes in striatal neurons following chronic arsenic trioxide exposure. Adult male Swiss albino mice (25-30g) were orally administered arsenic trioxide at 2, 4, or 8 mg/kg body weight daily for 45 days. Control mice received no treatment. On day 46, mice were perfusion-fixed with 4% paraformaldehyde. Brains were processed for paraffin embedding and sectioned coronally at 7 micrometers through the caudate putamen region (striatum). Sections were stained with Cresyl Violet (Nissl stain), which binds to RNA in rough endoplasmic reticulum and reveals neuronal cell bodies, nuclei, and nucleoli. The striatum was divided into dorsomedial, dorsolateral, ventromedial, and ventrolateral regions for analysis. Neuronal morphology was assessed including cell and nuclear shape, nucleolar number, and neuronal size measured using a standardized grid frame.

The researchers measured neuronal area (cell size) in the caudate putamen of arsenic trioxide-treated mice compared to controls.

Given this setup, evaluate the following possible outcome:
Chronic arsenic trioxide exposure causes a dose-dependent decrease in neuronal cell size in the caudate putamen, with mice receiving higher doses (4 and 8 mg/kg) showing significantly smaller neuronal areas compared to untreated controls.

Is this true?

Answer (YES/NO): NO